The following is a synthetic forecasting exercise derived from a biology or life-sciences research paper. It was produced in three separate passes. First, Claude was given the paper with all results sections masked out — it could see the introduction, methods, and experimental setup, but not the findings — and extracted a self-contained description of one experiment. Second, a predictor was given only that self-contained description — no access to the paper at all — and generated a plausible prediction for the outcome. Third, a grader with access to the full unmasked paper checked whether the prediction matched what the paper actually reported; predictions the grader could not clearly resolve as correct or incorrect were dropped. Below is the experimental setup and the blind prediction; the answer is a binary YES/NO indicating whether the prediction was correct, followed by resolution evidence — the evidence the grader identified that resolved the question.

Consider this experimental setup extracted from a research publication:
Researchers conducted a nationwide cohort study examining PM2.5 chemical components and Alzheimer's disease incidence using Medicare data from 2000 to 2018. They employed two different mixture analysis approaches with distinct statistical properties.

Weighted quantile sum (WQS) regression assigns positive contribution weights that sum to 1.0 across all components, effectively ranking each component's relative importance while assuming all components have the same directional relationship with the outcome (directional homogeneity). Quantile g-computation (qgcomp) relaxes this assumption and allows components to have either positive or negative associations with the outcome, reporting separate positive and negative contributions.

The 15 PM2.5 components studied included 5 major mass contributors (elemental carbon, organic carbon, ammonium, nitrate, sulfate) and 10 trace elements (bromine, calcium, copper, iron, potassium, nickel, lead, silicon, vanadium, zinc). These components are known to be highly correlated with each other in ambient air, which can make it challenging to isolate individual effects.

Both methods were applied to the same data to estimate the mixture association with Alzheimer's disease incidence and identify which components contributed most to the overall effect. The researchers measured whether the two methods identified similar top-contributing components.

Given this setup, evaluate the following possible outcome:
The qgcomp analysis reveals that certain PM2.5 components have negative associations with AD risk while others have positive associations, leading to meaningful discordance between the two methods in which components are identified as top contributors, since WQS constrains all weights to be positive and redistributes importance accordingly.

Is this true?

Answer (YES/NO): NO